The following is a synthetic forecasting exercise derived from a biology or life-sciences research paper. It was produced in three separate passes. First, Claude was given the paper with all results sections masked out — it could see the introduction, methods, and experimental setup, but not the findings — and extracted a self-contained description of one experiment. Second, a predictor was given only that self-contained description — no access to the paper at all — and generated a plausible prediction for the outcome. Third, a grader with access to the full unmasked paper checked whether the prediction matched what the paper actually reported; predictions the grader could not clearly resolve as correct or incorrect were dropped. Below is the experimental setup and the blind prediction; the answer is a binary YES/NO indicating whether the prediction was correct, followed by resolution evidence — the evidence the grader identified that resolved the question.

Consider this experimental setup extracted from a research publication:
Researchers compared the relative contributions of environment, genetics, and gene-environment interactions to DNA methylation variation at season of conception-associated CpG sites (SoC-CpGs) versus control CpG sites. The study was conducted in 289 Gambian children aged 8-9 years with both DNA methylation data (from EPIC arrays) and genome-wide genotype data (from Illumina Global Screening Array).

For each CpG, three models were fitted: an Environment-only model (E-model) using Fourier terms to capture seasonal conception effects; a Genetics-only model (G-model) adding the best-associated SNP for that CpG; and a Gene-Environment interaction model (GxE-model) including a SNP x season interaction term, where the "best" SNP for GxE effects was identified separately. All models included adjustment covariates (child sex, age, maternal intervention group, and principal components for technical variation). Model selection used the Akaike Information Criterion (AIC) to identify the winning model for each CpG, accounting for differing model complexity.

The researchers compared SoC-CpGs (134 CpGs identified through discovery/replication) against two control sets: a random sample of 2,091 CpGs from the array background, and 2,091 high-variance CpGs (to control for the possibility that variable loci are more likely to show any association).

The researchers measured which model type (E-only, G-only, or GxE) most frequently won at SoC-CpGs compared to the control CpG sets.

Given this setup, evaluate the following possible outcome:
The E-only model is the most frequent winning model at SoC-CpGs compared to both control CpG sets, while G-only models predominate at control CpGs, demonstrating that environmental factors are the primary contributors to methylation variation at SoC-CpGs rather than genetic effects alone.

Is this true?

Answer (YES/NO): NO